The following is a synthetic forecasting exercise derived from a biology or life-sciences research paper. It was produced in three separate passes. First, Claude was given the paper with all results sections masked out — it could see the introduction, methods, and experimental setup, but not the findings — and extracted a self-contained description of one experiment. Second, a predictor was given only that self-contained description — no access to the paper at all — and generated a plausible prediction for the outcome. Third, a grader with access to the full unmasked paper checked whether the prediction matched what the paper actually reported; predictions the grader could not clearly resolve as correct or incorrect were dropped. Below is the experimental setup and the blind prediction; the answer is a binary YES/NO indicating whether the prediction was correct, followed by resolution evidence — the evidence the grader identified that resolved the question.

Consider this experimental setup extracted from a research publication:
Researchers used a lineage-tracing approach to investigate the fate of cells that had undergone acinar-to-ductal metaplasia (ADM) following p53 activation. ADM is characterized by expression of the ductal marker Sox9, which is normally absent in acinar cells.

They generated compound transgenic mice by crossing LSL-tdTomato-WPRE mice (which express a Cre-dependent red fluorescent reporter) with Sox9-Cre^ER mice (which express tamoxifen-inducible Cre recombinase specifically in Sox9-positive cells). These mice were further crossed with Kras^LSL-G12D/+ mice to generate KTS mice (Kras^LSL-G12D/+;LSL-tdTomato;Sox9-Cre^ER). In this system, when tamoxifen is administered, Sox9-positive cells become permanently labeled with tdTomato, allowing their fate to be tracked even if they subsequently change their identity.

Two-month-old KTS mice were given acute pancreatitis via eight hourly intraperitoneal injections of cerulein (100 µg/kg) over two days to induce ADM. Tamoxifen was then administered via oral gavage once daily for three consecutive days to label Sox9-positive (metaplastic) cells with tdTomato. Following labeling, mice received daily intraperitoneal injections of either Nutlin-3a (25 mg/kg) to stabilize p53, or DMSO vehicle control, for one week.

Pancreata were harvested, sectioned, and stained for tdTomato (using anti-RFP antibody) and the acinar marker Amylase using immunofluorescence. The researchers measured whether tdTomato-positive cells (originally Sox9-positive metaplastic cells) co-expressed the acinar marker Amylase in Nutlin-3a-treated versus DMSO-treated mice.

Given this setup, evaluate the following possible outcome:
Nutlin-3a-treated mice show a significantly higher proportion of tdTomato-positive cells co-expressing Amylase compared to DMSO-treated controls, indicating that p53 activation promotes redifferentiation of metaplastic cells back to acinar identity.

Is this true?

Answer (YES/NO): YES